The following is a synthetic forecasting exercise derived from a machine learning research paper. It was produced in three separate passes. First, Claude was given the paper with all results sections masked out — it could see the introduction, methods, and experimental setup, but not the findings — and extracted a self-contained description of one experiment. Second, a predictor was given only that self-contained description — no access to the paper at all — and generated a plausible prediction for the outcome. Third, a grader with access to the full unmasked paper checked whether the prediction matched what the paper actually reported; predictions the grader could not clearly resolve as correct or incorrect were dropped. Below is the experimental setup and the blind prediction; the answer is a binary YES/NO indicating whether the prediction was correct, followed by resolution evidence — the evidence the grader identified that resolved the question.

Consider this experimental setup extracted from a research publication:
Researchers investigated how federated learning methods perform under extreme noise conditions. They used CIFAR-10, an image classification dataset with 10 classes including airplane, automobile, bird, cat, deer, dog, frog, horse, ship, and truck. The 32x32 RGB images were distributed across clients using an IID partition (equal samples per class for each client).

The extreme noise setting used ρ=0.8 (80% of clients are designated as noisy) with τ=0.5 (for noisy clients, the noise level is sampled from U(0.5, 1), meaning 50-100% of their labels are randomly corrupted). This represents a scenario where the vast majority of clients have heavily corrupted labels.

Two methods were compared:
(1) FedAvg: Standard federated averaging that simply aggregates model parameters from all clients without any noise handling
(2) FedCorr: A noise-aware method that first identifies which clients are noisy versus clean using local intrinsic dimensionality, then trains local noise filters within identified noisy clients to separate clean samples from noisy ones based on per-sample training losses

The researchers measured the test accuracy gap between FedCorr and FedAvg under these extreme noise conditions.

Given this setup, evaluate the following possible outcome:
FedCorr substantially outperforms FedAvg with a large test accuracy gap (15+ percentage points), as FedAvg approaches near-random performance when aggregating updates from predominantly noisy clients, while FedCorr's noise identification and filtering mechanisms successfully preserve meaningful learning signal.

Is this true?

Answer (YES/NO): NO